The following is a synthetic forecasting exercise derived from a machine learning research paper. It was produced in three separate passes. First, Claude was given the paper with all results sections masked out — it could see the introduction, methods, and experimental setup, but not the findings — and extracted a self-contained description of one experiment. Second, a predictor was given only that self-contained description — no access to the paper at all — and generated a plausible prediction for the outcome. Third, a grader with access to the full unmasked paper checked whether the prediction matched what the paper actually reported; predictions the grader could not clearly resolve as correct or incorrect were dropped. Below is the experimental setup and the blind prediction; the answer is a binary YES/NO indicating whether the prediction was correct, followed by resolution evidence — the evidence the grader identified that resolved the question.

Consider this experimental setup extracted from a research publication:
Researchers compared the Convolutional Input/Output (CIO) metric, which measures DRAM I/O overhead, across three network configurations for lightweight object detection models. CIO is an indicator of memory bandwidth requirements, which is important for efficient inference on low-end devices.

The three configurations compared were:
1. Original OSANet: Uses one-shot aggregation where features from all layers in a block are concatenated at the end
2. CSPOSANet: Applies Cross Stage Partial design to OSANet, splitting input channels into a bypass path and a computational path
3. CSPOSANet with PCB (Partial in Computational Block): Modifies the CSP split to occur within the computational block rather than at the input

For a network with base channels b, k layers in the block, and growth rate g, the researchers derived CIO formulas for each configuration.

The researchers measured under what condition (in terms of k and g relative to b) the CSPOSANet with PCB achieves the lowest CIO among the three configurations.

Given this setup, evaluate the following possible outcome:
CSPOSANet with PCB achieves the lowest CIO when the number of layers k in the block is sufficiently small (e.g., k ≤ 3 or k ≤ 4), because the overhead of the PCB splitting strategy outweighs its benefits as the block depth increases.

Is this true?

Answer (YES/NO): NO